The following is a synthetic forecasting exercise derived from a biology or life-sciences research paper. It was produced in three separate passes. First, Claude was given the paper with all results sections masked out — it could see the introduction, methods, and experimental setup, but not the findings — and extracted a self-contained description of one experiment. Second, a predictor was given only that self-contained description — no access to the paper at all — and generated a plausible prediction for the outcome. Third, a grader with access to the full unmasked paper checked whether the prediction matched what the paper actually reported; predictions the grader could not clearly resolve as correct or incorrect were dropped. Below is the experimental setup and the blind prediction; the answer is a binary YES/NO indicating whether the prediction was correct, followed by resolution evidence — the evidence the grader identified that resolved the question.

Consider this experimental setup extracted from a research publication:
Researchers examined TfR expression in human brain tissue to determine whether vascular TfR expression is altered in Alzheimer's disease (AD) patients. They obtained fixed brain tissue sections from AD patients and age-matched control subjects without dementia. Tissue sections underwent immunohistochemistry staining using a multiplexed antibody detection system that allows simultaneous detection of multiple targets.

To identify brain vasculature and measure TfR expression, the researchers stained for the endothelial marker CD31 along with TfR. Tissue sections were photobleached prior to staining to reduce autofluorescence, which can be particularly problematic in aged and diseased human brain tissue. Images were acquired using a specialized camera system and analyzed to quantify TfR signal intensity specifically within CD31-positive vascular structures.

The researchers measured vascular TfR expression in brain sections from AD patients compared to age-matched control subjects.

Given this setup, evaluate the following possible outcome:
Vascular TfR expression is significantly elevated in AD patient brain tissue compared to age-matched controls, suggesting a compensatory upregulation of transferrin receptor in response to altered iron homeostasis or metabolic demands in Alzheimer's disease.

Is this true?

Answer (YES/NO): NO